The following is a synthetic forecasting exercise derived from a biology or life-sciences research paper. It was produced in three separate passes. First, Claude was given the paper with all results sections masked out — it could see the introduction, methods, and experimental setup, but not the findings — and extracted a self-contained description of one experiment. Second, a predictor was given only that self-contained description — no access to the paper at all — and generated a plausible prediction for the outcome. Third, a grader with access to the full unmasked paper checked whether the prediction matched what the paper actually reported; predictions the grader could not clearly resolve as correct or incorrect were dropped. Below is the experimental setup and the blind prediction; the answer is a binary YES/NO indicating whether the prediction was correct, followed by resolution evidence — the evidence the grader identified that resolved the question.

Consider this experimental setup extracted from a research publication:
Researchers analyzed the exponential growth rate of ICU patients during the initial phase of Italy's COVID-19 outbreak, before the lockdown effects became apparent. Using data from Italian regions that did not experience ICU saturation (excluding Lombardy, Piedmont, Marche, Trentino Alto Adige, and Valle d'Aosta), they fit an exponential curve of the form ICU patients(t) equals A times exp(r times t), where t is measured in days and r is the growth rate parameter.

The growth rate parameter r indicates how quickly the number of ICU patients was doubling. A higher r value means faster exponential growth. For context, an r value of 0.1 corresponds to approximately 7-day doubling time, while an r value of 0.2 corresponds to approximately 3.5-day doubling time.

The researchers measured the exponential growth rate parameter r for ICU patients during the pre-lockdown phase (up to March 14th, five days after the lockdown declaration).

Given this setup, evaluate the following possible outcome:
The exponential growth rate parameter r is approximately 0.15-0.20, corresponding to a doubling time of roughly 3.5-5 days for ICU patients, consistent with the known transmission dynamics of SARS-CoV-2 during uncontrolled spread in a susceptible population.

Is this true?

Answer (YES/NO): NO